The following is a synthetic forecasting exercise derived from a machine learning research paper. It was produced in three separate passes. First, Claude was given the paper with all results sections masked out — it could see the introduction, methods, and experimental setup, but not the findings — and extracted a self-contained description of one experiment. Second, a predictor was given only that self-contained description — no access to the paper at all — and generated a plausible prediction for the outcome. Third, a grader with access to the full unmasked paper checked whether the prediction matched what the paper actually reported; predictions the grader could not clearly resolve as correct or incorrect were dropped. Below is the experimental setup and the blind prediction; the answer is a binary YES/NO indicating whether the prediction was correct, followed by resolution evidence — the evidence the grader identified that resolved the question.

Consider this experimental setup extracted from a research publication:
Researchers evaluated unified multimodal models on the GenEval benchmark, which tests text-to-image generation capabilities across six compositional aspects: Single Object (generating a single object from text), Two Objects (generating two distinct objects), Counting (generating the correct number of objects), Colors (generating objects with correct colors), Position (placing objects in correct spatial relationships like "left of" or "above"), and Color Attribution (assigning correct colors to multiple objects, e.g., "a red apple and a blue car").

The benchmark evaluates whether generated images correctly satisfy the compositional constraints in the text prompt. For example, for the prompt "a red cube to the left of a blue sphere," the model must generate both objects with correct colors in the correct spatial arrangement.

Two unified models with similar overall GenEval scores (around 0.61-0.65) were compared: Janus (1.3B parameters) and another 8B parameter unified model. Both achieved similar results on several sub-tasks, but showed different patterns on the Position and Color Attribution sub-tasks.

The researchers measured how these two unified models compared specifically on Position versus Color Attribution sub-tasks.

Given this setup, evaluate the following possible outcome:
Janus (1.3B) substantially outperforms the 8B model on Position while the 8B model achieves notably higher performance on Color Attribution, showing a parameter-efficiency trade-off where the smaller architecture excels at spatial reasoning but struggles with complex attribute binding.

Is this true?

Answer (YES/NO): NO